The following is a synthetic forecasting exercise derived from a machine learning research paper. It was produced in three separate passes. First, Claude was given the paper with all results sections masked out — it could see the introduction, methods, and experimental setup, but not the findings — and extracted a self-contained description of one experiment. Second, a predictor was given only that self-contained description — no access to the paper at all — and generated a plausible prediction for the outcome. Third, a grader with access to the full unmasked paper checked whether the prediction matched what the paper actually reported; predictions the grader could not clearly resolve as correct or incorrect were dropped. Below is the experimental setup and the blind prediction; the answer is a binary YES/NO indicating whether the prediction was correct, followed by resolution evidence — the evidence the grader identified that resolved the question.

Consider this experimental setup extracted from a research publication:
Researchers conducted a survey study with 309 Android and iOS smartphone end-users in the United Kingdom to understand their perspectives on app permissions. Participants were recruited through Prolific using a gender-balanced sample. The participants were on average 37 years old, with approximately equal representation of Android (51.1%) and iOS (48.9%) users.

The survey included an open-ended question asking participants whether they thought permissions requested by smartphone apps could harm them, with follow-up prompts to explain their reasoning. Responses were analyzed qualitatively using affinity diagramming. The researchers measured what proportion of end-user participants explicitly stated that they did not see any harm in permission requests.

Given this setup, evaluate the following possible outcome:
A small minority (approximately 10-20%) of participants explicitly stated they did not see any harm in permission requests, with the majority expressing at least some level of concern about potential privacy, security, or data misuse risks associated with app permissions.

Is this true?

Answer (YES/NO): NO